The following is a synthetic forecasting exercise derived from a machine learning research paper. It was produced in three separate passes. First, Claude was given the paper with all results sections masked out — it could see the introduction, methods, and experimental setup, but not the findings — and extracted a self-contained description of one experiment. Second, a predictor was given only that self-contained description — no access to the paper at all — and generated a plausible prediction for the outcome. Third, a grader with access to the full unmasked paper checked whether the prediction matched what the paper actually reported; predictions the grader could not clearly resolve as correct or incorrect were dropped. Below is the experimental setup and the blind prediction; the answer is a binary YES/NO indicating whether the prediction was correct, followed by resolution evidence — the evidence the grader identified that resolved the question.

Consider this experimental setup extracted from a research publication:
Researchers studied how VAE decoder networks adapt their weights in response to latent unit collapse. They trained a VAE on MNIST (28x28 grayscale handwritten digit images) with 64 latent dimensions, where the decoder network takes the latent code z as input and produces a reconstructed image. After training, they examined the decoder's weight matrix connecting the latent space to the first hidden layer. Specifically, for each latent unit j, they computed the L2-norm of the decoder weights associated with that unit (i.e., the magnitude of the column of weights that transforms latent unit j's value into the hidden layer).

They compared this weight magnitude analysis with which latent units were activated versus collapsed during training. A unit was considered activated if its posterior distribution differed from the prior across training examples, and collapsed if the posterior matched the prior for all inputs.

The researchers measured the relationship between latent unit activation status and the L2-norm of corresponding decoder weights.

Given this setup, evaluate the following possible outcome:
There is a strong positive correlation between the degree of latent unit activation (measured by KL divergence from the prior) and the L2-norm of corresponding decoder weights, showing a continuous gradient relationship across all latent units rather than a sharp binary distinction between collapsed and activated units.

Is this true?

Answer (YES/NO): NO